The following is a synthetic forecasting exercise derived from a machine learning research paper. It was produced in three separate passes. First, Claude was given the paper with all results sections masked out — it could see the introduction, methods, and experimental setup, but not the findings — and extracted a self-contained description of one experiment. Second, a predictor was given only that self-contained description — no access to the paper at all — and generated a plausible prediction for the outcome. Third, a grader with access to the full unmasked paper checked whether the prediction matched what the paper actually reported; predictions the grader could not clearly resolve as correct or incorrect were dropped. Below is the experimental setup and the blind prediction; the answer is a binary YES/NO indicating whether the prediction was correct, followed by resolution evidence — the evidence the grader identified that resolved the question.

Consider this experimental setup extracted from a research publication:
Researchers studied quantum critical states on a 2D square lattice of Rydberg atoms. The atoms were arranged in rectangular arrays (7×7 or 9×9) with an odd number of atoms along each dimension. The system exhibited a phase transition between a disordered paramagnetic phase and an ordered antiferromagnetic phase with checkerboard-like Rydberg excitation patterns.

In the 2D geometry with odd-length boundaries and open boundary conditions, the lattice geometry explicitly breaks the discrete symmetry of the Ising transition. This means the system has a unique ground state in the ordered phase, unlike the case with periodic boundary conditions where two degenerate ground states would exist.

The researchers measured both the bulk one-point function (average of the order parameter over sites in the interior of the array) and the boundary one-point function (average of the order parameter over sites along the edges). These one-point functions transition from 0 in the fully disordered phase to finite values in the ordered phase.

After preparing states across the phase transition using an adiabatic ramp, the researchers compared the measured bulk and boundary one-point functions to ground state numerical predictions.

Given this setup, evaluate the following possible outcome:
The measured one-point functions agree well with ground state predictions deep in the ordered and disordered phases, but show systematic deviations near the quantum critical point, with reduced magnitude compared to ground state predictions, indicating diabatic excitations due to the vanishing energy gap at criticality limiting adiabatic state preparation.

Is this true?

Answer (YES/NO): NO